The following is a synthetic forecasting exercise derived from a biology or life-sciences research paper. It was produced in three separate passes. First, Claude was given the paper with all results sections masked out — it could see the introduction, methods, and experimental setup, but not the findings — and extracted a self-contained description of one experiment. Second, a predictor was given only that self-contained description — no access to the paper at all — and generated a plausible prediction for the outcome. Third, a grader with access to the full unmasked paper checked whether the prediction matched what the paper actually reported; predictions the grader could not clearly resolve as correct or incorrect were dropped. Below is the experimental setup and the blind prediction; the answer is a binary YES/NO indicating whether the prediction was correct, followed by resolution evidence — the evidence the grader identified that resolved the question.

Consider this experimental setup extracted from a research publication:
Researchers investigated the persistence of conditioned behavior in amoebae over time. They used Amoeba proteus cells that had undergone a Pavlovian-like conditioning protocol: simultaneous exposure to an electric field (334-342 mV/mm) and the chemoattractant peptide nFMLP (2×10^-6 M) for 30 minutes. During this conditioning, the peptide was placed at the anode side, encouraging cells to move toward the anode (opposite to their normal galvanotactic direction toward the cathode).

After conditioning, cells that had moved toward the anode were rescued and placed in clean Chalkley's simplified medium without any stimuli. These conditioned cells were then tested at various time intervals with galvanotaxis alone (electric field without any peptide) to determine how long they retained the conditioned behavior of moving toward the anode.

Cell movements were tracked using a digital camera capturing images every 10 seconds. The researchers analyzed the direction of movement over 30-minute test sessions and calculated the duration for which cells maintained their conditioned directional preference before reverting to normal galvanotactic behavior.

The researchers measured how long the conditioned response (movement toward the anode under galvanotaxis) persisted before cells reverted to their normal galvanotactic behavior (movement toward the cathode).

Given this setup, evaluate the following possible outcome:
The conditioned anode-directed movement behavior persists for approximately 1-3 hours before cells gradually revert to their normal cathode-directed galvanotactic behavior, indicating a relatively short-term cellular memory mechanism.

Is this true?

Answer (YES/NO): NO